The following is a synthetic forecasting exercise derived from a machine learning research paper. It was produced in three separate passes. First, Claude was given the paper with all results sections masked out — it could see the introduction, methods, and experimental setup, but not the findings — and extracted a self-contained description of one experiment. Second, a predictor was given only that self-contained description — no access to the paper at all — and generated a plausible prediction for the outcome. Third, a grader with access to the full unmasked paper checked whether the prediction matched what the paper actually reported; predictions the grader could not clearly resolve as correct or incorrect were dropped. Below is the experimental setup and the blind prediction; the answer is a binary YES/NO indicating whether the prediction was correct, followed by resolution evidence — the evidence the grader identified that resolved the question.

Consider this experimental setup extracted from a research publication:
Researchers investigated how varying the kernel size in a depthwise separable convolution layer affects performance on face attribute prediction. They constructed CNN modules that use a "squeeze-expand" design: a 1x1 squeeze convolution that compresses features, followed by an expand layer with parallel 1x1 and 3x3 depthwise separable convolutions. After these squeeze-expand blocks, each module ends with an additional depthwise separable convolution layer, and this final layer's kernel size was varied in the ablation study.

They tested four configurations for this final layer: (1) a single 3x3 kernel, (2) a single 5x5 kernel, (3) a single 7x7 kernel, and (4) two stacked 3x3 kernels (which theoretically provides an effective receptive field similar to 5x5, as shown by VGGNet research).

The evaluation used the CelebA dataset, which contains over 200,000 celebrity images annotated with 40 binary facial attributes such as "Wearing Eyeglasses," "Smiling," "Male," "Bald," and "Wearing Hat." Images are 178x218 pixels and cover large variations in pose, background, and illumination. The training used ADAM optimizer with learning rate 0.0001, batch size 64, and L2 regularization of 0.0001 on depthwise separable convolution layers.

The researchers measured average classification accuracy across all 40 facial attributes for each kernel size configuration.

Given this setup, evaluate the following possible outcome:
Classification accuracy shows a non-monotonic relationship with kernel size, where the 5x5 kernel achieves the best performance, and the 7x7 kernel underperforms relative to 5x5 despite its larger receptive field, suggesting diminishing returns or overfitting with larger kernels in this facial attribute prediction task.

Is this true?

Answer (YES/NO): NO